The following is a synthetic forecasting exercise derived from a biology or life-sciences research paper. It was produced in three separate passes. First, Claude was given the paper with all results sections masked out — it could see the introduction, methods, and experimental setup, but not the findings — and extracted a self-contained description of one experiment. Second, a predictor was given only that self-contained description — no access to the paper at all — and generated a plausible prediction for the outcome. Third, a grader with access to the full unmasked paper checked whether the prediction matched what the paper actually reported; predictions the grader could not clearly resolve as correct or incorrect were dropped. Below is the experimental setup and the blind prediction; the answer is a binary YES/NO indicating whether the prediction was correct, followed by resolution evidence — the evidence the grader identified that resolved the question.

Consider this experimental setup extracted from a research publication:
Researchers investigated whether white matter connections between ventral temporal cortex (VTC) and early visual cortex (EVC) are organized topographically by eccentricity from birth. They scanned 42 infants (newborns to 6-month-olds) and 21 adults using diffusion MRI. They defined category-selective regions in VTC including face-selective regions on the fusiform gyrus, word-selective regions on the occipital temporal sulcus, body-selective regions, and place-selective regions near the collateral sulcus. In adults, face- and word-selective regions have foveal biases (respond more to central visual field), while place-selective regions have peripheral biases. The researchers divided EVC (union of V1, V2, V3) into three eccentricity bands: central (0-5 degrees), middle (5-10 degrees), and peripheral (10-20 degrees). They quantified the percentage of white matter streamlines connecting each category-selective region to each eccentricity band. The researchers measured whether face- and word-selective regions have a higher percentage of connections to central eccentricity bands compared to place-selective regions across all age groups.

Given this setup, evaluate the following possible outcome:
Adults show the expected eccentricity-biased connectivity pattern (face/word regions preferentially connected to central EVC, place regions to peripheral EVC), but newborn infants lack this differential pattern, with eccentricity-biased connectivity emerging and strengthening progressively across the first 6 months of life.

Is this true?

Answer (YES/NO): NO